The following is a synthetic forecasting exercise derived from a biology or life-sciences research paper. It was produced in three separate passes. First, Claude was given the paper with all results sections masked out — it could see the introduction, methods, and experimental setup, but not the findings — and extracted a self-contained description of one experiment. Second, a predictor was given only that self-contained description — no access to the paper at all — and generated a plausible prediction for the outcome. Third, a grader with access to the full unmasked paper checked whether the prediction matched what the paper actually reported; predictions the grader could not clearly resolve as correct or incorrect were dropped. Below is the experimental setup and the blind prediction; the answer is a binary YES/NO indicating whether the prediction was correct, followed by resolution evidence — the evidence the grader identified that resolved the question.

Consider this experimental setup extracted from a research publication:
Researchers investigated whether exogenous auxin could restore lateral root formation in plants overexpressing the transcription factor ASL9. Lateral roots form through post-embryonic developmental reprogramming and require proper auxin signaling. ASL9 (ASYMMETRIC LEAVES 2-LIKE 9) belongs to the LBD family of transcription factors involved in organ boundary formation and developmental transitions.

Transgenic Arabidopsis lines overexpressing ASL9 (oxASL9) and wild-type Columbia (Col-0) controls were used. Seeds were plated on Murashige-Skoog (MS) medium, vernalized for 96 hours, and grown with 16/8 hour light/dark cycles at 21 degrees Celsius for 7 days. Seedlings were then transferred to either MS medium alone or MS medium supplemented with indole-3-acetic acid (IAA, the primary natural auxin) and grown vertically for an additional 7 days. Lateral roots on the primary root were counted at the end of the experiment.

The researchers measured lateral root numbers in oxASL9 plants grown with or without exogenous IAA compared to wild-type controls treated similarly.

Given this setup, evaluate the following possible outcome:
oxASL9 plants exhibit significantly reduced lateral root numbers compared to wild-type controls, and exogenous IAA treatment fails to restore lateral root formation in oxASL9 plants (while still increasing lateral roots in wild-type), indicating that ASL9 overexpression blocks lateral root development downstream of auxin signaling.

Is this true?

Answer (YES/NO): NO